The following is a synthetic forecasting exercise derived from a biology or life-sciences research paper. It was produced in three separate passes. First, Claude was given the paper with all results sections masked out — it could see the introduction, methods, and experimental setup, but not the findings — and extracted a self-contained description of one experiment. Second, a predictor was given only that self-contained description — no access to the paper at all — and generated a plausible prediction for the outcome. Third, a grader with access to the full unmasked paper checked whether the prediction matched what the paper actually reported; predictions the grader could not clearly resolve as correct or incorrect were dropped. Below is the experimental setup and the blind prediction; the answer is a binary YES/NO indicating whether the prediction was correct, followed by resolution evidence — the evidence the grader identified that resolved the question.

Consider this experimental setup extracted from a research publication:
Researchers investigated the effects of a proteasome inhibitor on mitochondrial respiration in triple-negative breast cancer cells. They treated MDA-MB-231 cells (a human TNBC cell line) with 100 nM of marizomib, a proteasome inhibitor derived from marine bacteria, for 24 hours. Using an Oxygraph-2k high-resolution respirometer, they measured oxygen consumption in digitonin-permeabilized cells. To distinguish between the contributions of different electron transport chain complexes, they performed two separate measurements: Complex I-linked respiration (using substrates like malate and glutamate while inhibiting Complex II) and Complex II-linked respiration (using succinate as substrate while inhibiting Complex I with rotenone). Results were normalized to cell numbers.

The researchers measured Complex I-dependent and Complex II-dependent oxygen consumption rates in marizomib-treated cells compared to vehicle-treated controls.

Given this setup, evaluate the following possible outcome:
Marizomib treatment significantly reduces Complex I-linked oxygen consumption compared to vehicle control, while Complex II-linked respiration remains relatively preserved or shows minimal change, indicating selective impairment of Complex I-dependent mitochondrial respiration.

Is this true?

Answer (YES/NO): NO